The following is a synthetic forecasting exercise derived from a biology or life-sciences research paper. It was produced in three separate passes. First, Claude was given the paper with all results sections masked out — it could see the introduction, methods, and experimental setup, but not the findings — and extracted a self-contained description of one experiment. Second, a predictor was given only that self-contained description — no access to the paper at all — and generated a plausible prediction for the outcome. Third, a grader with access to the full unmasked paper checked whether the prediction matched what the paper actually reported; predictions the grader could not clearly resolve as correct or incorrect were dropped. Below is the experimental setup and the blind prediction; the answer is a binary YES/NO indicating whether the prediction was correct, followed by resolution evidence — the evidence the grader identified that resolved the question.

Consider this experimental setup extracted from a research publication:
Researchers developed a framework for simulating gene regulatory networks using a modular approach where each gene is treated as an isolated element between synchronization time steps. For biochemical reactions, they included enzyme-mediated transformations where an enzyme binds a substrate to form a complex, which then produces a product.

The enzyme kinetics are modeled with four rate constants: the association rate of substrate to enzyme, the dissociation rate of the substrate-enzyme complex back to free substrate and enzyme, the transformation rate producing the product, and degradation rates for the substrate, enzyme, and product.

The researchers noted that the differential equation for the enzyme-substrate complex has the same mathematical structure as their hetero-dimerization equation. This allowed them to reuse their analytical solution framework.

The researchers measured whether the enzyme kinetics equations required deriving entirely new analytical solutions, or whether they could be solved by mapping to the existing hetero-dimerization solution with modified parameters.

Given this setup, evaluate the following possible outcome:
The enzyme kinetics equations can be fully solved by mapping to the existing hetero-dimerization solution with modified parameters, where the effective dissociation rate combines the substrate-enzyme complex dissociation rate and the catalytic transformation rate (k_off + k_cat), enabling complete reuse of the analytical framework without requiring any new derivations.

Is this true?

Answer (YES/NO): NO